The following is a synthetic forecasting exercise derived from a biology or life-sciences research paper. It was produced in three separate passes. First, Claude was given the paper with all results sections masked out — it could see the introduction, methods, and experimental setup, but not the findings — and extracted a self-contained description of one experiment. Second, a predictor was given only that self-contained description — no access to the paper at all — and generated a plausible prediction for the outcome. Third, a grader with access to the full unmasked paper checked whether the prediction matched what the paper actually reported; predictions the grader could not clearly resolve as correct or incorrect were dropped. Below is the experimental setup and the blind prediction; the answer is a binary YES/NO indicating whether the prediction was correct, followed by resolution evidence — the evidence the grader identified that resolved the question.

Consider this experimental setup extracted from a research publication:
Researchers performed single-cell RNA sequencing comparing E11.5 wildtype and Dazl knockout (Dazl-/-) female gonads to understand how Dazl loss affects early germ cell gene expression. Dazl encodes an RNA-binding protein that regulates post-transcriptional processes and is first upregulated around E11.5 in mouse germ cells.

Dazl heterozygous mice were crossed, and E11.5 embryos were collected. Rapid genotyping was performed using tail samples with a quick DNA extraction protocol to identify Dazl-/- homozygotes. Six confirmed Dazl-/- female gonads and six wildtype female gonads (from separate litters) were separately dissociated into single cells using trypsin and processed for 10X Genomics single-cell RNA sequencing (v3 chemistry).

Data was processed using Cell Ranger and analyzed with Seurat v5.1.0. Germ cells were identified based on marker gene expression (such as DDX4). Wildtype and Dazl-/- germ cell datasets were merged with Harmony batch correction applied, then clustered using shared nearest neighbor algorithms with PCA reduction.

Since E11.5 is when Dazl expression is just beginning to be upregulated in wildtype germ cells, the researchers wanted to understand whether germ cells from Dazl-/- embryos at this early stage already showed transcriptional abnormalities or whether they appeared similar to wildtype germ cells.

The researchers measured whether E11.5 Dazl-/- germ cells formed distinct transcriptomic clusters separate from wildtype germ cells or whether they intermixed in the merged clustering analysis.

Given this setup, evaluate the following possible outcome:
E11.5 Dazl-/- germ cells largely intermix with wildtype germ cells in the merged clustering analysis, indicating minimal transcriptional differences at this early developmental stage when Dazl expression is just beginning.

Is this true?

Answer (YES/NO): YES